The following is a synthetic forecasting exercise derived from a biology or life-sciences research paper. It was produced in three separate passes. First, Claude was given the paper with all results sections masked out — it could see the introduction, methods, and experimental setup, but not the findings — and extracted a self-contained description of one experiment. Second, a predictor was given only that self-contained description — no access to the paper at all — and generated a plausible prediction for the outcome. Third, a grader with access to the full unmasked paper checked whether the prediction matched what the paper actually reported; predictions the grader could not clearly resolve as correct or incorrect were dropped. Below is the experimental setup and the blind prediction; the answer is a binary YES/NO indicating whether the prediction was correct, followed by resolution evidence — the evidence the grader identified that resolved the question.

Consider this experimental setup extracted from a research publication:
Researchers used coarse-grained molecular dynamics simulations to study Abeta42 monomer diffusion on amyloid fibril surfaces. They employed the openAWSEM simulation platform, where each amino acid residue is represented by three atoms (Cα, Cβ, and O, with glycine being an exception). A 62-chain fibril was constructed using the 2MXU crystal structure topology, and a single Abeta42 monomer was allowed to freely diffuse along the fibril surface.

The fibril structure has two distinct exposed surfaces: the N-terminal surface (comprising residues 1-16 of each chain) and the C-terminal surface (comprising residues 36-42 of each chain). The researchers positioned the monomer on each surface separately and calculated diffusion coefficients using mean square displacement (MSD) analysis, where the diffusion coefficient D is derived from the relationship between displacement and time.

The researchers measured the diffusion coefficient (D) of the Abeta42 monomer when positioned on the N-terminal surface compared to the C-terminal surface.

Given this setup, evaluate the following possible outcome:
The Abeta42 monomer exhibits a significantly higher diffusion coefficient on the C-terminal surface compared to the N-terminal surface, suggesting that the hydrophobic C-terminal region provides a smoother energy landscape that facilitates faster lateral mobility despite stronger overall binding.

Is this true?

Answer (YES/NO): YES